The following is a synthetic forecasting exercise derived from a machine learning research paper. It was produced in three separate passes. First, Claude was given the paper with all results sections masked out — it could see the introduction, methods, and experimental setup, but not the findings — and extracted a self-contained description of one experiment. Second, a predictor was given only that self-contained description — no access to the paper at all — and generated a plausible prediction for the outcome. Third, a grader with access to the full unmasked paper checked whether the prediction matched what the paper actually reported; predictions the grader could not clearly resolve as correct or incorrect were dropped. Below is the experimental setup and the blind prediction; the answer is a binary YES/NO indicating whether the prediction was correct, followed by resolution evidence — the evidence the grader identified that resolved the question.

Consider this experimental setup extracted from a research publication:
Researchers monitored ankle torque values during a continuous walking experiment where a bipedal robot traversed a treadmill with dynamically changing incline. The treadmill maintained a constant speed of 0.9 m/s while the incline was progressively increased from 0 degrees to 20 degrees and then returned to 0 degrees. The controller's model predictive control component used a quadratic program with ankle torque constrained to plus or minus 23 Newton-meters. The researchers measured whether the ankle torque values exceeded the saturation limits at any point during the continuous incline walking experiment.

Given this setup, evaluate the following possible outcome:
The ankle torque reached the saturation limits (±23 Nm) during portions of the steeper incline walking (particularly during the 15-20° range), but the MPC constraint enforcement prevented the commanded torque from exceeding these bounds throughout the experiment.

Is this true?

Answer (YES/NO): NO